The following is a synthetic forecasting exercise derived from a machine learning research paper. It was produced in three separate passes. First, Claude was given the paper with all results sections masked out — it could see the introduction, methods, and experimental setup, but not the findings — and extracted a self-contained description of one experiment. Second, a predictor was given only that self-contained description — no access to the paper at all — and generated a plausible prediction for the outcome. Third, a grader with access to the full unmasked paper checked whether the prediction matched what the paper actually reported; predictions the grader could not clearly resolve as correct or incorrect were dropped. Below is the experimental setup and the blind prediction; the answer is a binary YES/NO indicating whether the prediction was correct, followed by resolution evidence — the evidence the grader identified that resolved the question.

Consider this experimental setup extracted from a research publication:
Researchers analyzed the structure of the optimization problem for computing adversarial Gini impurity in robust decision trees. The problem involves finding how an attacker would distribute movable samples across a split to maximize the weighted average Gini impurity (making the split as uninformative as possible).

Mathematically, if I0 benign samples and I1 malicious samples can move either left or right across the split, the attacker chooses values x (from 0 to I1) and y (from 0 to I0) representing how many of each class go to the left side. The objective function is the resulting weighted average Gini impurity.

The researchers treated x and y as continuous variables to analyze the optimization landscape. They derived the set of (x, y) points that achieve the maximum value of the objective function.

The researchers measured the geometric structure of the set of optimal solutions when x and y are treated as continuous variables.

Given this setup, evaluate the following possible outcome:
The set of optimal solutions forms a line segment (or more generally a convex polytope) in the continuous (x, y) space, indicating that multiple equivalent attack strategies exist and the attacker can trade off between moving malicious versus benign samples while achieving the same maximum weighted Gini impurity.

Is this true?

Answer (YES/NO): YES